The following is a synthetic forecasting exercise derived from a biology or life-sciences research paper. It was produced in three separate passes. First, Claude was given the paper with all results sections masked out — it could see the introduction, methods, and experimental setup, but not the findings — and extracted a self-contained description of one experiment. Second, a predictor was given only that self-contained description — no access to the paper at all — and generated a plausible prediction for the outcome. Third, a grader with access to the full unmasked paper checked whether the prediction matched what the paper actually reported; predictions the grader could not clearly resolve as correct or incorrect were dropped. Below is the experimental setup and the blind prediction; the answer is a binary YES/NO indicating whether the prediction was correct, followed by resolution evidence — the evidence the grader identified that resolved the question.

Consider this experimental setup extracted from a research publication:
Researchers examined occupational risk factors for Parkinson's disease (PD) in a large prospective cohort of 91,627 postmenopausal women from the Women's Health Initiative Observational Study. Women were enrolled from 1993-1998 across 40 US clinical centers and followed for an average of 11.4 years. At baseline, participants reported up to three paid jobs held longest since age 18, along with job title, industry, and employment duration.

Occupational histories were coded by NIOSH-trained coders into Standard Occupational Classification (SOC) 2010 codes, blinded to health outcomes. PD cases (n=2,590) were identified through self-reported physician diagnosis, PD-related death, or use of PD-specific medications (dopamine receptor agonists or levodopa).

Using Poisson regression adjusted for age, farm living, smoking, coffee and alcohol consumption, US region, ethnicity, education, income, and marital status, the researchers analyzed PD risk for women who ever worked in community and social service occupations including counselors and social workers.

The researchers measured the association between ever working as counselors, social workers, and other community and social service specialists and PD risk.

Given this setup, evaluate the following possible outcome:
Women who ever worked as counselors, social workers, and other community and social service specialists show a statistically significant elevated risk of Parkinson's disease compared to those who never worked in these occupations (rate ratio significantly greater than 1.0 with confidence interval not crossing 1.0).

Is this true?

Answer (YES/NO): YES